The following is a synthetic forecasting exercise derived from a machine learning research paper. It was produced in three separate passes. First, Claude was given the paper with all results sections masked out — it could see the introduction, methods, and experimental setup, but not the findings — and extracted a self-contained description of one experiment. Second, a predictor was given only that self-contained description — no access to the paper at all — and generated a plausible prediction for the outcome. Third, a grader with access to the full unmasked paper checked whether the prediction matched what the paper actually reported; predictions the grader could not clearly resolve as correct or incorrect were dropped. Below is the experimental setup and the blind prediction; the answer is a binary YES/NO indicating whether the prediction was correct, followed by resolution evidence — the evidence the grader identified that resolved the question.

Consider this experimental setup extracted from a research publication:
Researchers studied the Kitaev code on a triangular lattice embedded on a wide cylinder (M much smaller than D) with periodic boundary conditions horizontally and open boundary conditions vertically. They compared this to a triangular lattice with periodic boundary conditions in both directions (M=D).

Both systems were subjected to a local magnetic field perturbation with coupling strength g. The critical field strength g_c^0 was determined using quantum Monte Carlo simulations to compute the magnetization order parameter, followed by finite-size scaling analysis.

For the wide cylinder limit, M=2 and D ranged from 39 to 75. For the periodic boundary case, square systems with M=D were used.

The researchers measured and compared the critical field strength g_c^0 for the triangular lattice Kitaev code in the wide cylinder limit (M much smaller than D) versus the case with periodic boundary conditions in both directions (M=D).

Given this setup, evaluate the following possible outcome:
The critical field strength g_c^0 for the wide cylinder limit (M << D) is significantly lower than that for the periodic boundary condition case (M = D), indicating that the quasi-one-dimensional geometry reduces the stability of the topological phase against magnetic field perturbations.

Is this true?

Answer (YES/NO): NO